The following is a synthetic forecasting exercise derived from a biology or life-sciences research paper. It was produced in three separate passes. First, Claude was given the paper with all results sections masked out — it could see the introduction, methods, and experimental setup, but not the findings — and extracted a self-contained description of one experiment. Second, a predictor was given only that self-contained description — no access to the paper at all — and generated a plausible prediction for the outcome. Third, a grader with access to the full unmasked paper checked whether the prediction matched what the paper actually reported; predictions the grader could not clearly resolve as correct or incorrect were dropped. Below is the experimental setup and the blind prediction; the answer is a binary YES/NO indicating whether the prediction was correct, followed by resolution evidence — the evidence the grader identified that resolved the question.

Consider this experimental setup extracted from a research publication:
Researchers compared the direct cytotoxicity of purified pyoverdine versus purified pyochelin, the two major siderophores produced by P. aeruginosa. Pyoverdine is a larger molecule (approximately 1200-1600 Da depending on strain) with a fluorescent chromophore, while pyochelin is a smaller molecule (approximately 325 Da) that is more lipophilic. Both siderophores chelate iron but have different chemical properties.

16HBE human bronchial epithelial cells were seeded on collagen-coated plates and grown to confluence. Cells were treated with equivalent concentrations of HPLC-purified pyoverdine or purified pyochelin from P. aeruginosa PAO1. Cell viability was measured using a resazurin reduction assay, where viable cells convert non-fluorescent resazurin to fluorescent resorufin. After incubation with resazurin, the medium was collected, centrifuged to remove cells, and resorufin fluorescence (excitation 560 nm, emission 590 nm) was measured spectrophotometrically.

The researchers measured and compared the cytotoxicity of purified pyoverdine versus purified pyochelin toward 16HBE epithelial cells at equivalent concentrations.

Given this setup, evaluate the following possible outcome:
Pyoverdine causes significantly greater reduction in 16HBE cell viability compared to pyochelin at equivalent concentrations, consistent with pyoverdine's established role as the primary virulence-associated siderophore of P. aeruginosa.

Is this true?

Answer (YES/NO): NO